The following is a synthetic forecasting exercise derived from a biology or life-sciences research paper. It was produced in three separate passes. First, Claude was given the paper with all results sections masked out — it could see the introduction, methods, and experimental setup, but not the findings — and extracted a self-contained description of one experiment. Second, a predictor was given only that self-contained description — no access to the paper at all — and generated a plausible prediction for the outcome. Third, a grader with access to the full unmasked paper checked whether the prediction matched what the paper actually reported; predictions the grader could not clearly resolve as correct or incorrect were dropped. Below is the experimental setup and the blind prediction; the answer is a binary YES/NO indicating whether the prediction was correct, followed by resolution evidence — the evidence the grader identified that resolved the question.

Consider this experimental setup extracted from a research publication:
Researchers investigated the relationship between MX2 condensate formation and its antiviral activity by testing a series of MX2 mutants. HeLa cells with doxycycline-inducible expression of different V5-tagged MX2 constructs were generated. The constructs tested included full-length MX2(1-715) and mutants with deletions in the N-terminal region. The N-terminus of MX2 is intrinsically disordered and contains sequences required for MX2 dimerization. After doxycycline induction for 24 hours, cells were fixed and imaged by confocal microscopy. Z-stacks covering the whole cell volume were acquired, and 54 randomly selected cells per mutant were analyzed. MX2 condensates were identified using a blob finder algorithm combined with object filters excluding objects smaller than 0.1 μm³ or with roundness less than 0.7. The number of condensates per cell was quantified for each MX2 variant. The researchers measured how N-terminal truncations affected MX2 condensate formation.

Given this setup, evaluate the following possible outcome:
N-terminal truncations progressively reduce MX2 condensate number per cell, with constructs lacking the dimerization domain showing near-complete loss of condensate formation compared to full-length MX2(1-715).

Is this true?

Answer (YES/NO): NO